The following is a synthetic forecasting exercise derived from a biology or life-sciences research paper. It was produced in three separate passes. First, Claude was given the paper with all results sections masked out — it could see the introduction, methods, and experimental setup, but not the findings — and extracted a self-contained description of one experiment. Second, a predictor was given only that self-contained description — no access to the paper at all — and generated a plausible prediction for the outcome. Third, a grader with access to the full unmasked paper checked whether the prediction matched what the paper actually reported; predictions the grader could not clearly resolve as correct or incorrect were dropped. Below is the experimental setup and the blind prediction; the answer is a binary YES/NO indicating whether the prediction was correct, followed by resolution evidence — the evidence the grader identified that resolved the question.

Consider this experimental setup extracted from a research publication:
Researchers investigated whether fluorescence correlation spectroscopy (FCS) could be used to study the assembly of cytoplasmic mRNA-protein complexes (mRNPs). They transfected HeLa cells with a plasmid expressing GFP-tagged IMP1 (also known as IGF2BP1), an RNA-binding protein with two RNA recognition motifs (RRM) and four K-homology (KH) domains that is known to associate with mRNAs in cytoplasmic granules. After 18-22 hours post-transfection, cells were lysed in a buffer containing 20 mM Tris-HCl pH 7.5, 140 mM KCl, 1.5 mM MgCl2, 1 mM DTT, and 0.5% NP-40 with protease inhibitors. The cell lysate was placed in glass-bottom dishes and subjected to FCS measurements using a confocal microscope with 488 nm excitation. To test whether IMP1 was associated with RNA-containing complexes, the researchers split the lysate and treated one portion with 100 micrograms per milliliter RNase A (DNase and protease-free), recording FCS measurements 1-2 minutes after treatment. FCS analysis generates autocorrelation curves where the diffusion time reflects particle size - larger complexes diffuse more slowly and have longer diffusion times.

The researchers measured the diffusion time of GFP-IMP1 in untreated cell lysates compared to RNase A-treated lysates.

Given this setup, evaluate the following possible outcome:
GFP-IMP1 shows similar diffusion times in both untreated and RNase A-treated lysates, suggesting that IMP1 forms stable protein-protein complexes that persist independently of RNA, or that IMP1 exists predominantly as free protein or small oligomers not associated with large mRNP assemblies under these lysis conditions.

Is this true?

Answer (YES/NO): NO